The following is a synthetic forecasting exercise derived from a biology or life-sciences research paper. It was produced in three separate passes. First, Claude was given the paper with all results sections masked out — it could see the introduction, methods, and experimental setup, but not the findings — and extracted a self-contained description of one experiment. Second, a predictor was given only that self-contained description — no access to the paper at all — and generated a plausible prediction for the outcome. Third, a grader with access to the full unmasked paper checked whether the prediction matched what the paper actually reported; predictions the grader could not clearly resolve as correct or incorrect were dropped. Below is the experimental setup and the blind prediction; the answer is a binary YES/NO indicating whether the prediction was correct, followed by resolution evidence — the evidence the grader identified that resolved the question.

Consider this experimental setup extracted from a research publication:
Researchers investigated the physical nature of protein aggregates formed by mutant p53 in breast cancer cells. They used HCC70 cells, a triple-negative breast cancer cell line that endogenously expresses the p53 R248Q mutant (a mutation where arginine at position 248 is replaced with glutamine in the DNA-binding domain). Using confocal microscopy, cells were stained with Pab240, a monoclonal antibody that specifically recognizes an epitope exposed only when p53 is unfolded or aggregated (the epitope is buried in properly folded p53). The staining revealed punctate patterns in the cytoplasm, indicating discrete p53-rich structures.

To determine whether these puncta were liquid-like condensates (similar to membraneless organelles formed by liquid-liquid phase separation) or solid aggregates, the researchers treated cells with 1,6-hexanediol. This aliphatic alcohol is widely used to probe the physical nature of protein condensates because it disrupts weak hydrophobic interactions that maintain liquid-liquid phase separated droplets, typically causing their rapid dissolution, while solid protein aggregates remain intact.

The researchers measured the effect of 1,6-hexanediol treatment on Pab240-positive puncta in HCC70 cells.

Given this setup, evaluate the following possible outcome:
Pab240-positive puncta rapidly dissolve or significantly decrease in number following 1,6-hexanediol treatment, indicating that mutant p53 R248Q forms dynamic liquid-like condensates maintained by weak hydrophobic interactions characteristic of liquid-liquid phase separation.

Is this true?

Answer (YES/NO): NO